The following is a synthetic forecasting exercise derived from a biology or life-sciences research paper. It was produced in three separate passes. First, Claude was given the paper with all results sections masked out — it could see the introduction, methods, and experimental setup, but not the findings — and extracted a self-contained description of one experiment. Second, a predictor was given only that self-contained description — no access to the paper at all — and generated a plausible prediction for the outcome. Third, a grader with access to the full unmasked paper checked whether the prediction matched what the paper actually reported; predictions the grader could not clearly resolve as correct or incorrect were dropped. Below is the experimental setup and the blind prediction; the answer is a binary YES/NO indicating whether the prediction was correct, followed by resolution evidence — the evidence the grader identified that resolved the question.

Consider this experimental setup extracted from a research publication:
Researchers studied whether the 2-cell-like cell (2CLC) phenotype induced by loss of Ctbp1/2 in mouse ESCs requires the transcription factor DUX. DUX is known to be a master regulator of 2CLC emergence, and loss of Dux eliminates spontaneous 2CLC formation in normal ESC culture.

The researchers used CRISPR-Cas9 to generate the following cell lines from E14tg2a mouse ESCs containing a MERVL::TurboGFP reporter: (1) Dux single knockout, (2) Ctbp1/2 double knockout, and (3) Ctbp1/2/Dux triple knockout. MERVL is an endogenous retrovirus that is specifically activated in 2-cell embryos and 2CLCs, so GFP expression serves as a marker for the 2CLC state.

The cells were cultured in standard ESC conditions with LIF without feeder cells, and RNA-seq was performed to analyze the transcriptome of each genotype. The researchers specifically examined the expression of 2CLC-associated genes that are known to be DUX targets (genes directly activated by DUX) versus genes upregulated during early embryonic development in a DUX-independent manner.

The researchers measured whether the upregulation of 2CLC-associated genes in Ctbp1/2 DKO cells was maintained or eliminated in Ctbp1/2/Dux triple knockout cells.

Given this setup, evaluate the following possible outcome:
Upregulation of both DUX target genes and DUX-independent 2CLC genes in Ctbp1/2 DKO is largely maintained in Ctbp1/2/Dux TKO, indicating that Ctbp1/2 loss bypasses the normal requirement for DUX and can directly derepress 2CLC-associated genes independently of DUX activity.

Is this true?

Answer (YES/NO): NO